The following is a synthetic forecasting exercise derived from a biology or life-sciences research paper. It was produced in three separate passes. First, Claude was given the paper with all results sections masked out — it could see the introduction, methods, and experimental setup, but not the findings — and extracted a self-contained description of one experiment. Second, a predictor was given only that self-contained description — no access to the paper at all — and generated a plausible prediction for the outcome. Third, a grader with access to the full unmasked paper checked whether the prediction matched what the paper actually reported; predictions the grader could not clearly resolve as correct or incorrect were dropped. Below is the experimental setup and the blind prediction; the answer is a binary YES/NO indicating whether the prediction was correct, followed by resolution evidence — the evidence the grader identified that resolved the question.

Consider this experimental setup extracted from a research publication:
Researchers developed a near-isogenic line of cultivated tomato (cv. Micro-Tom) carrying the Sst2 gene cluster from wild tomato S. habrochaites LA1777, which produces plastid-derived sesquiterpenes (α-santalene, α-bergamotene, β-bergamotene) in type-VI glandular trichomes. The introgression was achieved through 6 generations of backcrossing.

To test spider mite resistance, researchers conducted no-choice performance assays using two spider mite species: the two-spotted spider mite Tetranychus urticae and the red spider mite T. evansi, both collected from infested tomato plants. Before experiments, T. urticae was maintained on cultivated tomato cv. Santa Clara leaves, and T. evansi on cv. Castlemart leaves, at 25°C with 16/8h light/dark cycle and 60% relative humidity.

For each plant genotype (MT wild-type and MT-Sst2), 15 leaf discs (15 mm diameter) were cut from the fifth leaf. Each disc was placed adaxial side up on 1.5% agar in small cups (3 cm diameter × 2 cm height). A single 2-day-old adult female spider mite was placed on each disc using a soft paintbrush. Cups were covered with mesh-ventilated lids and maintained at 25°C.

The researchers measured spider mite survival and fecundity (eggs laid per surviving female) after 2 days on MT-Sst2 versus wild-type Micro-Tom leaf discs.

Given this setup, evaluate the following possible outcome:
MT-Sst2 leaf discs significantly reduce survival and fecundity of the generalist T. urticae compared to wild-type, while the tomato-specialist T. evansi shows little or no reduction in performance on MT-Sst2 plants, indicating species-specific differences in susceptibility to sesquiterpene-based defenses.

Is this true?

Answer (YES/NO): NO